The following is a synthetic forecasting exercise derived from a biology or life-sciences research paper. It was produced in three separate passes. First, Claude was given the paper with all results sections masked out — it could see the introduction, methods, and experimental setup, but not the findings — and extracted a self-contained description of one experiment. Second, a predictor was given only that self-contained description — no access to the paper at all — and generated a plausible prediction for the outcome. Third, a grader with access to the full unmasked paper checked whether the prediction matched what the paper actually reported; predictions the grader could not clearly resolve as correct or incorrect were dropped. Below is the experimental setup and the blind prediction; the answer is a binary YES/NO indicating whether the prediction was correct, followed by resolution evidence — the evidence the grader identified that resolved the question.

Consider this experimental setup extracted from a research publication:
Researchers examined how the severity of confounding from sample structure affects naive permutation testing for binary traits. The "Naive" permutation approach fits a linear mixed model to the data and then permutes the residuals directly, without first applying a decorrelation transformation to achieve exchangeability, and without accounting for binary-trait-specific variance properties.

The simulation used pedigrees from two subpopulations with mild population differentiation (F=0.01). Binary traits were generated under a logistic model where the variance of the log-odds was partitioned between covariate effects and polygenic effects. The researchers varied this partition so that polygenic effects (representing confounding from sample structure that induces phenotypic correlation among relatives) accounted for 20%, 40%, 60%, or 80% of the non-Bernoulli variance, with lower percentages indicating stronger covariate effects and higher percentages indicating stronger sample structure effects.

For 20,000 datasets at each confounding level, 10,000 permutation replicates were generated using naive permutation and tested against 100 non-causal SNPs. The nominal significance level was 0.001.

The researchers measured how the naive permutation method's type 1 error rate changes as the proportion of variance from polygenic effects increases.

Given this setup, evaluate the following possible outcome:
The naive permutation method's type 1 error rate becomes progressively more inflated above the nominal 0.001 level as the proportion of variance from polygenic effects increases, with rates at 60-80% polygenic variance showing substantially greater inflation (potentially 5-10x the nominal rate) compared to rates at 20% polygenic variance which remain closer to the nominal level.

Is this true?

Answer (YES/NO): NO